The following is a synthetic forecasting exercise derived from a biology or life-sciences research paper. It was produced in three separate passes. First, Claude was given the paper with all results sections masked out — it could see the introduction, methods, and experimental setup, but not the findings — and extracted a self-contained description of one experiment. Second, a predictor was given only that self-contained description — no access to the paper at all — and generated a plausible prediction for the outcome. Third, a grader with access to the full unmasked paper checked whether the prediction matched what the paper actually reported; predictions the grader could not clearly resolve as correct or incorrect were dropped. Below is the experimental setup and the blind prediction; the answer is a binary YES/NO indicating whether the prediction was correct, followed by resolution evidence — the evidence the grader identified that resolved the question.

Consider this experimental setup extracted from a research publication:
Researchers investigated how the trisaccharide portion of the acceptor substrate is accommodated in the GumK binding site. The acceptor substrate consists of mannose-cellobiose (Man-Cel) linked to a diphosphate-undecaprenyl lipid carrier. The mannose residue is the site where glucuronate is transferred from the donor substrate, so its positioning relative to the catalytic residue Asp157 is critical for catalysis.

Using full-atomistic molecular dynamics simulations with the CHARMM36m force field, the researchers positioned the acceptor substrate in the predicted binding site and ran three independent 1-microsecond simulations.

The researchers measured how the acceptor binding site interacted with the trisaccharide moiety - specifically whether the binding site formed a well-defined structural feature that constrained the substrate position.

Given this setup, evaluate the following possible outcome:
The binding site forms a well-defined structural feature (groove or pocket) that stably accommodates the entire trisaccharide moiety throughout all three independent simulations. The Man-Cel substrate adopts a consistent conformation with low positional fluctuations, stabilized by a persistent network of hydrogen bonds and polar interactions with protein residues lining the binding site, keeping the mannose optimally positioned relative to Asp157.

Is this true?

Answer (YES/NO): NO